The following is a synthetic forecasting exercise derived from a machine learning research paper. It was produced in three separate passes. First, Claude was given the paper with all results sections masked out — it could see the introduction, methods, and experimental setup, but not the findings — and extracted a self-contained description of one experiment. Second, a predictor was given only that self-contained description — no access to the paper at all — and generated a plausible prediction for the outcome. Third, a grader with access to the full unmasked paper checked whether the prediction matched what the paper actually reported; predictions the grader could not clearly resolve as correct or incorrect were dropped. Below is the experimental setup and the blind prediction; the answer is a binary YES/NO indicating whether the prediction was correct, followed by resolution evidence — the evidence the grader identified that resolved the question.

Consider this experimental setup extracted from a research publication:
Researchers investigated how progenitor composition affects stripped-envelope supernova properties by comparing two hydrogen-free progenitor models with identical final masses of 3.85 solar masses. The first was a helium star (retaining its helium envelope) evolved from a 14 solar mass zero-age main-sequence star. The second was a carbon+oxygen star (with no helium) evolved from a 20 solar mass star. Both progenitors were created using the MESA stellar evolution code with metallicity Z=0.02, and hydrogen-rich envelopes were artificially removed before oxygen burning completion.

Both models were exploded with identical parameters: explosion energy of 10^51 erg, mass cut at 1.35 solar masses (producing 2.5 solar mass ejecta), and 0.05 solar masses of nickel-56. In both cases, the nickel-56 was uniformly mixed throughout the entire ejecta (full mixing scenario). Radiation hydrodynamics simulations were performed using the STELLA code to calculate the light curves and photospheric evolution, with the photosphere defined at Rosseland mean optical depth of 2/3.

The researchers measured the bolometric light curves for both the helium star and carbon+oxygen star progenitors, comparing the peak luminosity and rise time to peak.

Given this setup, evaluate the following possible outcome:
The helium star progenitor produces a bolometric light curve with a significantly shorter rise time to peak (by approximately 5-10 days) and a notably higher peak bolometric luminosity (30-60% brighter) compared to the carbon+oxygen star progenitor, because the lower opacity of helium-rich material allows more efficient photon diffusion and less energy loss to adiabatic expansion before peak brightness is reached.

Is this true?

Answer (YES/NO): NO